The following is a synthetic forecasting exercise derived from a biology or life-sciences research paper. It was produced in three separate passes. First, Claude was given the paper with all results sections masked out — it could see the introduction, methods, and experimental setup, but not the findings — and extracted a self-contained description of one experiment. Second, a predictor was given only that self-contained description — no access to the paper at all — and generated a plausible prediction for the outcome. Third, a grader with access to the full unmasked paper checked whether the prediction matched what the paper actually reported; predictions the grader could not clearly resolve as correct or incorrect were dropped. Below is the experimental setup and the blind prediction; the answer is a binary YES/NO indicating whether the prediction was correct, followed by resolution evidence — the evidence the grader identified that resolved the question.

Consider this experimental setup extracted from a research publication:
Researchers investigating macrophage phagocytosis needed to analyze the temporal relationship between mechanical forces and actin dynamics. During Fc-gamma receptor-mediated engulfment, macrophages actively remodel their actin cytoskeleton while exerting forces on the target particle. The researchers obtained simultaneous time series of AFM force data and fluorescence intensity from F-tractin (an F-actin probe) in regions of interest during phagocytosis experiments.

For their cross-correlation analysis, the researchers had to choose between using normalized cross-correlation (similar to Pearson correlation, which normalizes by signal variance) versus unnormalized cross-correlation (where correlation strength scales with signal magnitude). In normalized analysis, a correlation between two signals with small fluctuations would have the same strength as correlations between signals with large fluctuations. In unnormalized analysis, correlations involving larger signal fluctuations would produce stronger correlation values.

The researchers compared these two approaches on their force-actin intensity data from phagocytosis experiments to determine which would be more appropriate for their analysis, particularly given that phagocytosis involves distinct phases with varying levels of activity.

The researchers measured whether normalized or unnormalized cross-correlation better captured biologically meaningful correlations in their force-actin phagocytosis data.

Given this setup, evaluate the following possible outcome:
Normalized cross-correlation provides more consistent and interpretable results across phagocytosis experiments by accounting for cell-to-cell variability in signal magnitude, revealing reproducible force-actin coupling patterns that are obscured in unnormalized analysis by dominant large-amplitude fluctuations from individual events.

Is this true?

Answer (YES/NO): NO